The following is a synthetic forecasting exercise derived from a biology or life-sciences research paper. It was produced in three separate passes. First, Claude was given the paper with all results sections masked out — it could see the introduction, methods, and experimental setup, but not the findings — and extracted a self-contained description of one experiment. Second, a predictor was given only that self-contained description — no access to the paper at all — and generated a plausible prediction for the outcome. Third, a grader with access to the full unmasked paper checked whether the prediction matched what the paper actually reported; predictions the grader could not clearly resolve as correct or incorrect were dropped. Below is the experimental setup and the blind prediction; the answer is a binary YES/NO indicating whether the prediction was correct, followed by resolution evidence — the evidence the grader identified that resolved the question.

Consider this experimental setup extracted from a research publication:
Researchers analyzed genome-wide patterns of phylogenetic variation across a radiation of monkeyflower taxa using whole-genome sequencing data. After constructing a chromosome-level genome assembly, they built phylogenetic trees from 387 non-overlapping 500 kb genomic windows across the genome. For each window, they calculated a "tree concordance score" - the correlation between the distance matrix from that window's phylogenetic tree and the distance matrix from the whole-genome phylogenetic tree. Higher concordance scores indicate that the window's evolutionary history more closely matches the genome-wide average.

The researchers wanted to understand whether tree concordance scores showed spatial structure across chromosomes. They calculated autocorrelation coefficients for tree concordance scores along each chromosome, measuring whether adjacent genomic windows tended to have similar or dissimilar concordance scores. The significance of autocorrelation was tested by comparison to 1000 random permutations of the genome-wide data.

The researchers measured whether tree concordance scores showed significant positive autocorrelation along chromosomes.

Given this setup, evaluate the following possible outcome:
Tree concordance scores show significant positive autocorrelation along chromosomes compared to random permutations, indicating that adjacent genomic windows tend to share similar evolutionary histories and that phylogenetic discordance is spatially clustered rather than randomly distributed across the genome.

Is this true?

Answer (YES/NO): YES